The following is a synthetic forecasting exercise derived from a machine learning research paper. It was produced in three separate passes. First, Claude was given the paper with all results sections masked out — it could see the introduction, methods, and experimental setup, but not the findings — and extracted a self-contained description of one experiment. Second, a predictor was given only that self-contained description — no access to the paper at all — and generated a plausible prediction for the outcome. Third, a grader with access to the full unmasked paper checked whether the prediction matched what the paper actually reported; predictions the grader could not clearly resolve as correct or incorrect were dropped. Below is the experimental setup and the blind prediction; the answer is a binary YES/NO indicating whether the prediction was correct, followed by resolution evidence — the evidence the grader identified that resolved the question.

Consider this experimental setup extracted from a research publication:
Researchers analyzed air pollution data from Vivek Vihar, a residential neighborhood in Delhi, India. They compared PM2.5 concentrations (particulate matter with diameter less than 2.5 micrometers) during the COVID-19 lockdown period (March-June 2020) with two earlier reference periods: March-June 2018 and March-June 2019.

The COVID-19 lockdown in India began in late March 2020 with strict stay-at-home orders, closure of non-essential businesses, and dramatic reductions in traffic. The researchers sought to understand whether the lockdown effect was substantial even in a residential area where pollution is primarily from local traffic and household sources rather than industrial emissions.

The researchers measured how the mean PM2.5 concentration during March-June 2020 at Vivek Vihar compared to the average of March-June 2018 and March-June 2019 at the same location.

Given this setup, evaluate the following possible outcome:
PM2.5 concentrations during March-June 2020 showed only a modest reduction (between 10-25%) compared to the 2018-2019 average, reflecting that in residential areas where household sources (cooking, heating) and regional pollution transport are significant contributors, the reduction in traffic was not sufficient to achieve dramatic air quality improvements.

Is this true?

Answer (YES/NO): NO